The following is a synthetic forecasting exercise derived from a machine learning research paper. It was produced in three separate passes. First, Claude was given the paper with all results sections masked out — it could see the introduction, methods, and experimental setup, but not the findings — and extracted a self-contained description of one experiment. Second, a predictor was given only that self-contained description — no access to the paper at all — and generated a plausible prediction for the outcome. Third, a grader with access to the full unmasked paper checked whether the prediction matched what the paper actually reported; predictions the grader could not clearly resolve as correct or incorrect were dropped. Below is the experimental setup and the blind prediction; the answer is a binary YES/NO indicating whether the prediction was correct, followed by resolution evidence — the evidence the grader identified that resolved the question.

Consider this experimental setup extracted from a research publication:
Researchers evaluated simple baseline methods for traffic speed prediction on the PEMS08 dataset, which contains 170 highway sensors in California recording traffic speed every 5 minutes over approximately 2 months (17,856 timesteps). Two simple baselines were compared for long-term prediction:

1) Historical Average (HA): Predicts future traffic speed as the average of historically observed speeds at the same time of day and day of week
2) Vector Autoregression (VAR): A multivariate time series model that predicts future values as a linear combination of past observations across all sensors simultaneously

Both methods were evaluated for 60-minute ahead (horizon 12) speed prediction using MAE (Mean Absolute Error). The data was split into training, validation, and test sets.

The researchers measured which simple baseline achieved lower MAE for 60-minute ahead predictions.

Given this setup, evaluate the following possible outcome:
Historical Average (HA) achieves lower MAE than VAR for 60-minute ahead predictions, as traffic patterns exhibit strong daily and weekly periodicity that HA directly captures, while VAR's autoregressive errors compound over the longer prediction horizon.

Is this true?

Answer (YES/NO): NO